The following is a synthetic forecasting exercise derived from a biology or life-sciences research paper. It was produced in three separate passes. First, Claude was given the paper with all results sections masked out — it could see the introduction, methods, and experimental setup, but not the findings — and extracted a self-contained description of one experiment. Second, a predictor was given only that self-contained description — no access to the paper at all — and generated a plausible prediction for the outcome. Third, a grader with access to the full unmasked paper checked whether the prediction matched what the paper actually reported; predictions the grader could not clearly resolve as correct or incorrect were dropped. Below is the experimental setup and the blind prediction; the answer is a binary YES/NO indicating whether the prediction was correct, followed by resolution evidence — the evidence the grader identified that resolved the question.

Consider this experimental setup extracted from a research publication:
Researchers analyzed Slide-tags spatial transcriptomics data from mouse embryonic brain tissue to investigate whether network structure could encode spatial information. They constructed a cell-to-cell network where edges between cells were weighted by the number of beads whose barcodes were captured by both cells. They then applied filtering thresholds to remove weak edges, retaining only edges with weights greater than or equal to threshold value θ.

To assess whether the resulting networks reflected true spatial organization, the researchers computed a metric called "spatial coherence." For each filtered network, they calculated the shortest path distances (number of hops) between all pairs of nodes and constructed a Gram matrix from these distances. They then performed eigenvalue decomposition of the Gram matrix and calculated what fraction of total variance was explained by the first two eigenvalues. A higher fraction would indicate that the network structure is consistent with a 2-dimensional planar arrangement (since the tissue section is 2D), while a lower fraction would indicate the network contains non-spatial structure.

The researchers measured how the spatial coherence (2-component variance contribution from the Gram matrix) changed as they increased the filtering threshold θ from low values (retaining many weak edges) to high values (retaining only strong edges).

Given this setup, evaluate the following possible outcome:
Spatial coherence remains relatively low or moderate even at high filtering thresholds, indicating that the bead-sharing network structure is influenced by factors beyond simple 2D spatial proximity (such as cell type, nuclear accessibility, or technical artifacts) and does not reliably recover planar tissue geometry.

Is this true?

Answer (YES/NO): NO